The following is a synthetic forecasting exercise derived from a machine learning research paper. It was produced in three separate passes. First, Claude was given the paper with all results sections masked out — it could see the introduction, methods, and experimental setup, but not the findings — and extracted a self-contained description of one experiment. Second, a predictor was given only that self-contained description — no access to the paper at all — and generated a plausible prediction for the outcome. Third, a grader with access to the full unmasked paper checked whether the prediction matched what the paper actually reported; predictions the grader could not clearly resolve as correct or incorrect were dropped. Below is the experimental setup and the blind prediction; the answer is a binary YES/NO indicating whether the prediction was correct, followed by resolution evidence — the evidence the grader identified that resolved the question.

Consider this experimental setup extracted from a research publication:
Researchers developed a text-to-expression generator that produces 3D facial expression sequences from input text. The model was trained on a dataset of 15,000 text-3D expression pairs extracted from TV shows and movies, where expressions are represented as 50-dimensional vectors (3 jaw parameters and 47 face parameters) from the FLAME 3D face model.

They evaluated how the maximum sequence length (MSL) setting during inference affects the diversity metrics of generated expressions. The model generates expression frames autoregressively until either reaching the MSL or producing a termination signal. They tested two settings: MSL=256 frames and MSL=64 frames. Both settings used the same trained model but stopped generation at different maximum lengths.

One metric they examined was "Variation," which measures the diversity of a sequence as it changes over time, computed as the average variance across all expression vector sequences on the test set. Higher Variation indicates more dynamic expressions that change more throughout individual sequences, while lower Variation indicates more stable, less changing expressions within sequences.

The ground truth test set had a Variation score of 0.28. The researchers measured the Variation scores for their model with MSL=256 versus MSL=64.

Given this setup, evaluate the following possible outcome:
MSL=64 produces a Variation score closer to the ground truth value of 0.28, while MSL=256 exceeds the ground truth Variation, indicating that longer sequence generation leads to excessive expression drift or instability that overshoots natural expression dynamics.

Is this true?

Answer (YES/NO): YES